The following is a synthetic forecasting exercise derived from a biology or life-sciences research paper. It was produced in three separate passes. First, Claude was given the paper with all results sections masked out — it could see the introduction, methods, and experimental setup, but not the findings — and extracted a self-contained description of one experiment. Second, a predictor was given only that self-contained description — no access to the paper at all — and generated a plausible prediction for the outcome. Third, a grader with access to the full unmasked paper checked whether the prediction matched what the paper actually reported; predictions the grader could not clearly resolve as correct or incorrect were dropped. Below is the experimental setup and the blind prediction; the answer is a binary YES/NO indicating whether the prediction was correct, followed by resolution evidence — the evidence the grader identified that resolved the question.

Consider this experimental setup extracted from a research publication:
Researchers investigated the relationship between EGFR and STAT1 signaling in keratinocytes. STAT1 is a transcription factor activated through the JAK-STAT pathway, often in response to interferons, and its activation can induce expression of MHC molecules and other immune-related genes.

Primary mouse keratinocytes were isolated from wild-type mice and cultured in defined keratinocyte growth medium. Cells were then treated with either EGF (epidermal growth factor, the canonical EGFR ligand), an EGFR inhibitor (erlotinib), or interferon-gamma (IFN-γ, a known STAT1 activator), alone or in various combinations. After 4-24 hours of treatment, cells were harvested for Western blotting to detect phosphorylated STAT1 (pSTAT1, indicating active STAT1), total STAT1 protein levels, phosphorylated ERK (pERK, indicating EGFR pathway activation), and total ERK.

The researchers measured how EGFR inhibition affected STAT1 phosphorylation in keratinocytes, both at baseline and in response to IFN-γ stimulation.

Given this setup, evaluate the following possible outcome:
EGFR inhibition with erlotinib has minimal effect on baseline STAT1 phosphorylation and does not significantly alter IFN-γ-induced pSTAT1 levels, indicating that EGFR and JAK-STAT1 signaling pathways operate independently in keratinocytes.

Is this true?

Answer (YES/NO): NO